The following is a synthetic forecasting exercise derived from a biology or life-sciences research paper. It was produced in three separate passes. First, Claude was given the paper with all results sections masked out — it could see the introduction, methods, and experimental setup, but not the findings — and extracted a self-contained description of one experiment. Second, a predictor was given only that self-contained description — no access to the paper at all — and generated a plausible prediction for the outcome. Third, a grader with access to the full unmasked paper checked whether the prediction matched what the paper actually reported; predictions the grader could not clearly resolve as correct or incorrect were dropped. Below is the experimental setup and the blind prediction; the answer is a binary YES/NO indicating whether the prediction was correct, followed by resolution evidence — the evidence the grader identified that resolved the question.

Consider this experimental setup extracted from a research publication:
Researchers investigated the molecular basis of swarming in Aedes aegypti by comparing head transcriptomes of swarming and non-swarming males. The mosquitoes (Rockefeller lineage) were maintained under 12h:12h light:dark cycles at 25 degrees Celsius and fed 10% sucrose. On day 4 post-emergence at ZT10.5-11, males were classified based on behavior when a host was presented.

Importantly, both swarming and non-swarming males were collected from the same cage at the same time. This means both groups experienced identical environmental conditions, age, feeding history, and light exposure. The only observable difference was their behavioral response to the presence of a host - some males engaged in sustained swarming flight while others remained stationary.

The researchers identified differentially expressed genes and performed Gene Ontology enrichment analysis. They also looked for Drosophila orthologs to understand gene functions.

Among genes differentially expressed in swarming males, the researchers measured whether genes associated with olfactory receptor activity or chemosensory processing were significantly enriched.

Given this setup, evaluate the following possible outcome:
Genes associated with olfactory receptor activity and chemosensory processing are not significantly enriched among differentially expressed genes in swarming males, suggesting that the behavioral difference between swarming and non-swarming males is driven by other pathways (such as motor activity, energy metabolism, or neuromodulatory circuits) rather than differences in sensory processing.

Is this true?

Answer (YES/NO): YES